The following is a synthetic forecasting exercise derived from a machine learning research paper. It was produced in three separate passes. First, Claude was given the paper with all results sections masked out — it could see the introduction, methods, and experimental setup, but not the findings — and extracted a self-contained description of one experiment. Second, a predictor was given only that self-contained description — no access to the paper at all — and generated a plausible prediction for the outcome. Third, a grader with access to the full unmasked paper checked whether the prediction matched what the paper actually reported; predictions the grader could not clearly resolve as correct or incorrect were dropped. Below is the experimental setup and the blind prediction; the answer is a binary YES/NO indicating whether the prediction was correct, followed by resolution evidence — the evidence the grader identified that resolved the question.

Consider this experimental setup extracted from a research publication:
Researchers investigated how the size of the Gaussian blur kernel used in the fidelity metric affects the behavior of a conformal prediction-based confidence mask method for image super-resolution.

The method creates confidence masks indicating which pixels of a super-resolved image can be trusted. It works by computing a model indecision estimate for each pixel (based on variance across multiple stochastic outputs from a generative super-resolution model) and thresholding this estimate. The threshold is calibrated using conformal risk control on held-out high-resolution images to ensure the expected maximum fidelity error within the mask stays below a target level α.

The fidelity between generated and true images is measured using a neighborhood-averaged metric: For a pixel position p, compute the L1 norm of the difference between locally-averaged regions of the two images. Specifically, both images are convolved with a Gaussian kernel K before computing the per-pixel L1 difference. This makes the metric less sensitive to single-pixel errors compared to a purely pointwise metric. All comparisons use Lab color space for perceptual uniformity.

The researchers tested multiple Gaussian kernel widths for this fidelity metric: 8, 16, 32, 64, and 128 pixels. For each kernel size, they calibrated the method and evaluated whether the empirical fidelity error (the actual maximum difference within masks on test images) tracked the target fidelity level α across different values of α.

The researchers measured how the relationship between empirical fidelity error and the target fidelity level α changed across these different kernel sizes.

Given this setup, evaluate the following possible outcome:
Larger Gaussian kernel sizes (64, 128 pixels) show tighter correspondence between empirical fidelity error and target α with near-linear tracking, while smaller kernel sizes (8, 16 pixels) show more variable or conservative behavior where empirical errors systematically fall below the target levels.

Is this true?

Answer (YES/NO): NO